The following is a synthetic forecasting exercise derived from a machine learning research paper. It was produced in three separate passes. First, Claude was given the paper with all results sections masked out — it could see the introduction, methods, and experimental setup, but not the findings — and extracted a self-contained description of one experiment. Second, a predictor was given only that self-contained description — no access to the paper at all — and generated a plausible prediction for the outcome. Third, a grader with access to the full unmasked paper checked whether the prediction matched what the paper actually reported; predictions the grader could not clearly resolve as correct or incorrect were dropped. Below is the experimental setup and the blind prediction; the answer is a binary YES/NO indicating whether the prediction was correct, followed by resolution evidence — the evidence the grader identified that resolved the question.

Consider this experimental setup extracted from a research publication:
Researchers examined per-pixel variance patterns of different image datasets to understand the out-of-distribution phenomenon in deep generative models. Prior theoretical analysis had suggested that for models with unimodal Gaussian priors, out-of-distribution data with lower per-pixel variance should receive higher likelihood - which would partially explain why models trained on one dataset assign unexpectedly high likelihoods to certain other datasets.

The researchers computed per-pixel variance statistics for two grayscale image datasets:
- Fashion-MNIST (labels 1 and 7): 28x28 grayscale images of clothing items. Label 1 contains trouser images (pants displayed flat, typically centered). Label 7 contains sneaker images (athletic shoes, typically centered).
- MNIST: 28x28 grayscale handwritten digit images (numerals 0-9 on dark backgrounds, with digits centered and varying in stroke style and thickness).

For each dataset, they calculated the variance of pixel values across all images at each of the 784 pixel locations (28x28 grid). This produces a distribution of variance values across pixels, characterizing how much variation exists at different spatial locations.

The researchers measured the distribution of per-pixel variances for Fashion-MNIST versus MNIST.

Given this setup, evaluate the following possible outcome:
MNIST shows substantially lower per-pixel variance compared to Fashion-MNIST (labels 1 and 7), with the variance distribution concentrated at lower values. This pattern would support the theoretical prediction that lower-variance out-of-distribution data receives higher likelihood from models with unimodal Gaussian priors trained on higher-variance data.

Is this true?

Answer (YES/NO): YES